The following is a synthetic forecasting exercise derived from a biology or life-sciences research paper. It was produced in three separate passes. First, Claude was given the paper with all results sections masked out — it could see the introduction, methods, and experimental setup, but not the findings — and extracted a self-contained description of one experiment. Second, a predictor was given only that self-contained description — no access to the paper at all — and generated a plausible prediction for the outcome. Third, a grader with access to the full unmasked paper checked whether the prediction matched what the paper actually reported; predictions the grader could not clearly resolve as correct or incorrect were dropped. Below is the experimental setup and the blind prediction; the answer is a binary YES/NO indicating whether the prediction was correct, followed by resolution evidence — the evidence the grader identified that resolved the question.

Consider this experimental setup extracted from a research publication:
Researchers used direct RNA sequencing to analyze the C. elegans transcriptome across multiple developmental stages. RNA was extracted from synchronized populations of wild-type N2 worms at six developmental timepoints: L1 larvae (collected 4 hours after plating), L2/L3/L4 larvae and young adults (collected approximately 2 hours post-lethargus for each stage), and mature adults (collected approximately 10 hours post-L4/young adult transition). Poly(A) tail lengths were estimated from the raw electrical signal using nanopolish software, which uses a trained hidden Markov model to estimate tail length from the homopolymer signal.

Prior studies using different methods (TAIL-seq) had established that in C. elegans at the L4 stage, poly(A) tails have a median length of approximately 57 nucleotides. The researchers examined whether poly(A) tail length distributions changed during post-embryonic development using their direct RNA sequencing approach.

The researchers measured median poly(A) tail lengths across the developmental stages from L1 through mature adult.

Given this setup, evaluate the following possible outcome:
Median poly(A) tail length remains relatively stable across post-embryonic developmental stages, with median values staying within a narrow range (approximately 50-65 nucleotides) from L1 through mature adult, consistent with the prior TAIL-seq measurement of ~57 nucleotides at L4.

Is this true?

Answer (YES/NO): NO